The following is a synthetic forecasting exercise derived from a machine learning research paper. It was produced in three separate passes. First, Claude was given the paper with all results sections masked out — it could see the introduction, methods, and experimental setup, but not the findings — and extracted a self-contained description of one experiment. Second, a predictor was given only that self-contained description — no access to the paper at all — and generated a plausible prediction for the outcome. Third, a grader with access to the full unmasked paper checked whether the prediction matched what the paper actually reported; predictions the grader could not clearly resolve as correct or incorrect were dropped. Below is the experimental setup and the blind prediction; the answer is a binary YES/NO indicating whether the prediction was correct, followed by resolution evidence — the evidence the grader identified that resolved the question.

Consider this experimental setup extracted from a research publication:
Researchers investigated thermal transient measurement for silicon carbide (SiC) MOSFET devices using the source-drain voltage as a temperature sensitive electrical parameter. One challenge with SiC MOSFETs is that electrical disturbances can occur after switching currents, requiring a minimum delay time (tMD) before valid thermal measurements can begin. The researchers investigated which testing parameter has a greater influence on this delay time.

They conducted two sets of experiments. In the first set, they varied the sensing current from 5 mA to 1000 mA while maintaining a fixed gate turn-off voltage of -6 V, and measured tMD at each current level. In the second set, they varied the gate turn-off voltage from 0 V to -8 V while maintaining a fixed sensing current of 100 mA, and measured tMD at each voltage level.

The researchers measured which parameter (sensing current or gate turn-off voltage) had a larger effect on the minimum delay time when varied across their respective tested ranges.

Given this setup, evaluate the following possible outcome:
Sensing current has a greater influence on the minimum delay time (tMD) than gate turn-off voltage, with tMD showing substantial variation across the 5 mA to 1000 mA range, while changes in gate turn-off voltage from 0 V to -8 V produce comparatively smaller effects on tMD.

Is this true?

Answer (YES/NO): YES